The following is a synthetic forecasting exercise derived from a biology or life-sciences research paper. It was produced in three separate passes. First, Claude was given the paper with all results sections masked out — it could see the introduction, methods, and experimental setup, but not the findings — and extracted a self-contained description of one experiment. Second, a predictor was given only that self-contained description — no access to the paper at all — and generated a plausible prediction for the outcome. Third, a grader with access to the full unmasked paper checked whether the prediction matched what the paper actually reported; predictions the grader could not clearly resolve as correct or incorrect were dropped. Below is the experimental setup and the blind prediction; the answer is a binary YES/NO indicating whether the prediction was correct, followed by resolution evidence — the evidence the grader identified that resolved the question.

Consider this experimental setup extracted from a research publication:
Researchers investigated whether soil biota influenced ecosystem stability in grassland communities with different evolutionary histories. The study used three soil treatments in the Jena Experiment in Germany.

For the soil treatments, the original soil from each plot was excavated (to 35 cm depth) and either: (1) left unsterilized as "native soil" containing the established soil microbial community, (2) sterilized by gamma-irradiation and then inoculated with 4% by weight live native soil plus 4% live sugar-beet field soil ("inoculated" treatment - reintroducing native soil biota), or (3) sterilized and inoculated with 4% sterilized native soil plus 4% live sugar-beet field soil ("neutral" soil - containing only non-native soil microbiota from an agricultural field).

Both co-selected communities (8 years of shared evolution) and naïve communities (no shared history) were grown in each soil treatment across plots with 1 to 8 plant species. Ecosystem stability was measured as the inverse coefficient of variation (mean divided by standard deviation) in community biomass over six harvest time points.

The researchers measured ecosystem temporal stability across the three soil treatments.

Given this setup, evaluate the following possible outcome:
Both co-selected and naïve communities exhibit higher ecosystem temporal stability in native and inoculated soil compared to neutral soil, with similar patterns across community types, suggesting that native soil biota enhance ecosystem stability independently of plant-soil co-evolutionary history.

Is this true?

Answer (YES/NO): NO